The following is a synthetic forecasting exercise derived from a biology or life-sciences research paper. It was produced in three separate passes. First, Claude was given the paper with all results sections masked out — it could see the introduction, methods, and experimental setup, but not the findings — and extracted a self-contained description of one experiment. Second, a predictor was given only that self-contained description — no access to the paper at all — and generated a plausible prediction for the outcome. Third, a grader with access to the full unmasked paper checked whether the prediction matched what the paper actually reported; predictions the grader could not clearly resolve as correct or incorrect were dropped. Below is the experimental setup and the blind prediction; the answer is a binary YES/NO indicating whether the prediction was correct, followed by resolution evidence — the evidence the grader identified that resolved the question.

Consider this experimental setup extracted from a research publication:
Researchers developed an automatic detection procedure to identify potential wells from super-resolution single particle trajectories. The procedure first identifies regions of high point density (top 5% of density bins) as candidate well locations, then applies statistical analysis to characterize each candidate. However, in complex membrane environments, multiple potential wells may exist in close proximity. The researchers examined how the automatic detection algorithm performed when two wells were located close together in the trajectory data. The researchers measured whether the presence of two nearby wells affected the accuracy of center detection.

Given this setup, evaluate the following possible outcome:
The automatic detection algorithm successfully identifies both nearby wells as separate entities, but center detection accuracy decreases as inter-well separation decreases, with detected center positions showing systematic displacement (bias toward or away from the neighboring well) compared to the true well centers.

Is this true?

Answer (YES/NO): NO